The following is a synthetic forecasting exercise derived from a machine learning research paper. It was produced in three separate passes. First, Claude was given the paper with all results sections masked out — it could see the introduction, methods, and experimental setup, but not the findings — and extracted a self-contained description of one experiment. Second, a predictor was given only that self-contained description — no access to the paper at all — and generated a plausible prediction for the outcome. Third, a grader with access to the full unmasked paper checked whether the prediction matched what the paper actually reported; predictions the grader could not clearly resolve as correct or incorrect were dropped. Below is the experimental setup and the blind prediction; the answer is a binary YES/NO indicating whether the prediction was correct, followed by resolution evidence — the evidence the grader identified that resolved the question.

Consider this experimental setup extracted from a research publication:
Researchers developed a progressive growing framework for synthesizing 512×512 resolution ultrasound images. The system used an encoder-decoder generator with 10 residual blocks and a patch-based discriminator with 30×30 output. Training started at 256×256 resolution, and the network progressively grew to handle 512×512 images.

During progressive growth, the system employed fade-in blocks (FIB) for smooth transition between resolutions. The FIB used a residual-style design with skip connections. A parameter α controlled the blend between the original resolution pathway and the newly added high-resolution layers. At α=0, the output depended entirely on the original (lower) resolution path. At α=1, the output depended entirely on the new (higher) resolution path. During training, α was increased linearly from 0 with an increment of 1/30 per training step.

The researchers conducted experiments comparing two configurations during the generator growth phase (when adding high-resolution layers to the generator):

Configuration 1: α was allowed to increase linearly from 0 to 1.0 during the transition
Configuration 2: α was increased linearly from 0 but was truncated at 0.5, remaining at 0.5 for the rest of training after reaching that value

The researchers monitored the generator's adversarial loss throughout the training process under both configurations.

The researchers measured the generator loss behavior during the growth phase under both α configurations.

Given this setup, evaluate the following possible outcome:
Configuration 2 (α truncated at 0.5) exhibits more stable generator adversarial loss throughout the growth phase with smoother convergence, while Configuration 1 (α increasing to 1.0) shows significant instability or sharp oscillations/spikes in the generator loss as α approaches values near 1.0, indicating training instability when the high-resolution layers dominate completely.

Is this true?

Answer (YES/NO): YES